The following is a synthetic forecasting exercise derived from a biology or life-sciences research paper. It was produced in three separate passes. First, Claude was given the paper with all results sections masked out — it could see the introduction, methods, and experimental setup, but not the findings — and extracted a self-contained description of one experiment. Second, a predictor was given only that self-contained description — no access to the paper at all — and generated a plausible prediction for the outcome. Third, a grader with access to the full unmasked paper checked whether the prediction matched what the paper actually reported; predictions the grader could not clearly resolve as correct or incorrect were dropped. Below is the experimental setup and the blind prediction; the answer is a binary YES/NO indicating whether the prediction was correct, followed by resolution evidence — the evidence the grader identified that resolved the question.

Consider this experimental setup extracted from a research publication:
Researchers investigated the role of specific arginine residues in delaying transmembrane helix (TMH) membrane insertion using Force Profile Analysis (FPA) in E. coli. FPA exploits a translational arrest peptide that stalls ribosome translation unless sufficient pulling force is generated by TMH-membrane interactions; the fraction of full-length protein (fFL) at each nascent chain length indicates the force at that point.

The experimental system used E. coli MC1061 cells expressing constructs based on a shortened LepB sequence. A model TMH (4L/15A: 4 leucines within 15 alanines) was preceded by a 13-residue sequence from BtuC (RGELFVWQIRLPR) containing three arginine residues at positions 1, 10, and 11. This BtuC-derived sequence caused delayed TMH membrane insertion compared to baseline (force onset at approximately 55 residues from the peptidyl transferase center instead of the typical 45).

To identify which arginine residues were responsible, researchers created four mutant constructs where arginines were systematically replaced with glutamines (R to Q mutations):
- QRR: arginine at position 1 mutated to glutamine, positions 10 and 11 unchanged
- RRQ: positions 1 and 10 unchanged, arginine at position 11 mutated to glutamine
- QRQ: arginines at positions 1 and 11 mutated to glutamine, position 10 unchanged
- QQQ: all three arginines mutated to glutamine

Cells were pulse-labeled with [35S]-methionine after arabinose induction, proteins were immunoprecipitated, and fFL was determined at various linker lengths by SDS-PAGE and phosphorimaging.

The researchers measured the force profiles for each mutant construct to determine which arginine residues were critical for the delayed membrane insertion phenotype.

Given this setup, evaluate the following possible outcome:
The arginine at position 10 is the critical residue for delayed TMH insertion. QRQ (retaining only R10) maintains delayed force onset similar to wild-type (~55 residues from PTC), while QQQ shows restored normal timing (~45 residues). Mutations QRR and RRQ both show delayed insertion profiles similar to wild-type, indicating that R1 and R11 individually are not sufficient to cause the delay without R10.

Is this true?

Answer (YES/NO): NO